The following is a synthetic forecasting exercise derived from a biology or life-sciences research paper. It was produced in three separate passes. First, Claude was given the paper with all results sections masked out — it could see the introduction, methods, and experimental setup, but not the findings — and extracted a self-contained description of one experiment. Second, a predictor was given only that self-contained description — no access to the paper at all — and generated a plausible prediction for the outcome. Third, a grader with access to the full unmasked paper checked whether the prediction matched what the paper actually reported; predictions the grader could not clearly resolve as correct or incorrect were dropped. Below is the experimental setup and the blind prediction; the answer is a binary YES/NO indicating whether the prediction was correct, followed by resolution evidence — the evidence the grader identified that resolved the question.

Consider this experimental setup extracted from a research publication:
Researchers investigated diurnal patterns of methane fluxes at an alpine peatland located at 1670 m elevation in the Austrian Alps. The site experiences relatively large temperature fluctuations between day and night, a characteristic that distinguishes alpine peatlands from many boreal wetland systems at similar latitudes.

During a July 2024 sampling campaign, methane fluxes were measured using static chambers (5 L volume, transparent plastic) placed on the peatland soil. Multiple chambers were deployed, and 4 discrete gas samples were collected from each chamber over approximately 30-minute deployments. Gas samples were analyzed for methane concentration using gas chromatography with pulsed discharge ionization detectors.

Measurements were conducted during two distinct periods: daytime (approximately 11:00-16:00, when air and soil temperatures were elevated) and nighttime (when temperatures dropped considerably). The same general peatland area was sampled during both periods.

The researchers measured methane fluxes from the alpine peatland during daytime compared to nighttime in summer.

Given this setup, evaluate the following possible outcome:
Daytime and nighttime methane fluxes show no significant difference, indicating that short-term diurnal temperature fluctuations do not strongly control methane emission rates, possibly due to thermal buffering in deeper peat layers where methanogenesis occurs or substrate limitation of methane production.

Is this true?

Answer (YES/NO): NO